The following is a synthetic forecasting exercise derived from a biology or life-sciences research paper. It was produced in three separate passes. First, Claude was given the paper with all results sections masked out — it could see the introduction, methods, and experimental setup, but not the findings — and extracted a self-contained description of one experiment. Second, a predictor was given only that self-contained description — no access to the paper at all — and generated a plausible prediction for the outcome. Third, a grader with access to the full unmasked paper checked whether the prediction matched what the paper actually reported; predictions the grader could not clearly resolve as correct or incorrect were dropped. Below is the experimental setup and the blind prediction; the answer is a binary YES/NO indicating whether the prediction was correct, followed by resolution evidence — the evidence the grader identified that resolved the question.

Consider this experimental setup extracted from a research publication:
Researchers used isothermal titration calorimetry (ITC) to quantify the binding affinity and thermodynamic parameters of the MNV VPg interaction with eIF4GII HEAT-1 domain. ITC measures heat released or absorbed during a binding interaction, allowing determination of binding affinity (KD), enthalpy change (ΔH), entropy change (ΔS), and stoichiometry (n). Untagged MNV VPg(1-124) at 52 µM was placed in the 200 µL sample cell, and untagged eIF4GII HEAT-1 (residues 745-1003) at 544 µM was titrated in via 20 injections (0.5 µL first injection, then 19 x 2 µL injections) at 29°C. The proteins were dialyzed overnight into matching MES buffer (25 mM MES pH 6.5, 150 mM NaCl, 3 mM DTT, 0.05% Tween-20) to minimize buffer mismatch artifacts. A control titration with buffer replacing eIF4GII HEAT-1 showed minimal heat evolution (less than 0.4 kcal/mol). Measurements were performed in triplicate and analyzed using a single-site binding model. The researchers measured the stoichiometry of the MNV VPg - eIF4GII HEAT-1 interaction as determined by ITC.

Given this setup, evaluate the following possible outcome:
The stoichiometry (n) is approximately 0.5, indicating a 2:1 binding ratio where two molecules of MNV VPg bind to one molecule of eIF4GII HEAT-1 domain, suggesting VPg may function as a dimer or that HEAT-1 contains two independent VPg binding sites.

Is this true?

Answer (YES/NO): NO